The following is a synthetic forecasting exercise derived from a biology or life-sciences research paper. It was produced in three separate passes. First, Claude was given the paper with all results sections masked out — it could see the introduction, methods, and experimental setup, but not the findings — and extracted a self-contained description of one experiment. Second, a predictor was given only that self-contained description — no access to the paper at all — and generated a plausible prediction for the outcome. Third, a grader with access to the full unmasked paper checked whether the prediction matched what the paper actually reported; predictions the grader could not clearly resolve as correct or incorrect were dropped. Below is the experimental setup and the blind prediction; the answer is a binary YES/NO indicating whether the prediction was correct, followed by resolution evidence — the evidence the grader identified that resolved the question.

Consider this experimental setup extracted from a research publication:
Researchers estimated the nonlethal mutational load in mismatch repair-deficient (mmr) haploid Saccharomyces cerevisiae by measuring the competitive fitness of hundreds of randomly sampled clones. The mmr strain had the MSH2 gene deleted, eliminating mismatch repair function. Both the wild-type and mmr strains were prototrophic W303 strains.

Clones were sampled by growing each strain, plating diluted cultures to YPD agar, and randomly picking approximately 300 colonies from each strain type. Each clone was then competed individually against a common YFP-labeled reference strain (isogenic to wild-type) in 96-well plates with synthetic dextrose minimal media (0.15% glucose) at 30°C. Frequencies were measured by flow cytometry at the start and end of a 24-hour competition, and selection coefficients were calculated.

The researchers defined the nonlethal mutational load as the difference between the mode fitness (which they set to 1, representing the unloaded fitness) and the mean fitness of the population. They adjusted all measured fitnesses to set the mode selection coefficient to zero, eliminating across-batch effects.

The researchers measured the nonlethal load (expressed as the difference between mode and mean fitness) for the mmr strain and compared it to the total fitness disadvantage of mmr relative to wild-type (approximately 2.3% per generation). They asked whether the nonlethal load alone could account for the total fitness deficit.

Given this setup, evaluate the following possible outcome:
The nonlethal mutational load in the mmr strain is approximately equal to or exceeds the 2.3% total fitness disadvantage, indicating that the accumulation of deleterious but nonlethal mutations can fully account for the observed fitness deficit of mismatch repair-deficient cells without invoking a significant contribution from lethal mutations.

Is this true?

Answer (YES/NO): NO